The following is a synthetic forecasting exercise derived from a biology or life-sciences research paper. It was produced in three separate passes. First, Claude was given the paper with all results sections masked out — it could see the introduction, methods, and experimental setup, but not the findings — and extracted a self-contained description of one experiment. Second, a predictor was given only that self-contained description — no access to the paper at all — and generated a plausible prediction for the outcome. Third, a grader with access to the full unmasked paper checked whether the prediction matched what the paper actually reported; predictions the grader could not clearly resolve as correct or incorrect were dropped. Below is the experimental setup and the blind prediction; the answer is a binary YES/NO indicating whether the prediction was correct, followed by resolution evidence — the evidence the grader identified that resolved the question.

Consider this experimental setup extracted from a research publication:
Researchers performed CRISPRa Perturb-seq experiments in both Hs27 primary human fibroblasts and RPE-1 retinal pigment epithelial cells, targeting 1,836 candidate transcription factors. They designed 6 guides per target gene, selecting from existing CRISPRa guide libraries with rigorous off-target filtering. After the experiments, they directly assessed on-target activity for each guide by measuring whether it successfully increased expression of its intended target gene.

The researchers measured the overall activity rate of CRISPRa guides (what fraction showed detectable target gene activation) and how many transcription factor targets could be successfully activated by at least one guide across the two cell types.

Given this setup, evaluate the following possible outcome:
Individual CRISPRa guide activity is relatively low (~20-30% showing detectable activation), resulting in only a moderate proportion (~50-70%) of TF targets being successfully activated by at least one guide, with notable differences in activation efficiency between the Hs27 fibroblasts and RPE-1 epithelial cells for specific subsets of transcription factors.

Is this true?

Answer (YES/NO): NO